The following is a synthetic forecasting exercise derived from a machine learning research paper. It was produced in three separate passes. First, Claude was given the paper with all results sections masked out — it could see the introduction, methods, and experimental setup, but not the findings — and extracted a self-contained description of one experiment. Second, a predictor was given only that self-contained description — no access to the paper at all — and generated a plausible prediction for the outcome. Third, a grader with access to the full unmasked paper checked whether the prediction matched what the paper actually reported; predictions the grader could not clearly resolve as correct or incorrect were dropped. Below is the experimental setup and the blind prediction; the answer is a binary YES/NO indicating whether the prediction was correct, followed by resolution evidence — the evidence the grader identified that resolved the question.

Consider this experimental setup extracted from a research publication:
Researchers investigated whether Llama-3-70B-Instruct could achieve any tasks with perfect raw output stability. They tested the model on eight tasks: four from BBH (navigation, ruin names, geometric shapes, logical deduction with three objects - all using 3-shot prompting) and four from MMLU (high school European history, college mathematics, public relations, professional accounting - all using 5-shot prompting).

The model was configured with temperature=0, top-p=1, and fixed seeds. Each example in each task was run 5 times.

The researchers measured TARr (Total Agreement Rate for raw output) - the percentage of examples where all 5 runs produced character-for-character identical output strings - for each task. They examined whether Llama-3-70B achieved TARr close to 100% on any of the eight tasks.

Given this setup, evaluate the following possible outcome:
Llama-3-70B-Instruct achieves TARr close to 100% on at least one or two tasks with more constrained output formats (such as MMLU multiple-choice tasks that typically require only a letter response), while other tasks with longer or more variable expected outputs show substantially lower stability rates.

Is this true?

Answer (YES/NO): NO